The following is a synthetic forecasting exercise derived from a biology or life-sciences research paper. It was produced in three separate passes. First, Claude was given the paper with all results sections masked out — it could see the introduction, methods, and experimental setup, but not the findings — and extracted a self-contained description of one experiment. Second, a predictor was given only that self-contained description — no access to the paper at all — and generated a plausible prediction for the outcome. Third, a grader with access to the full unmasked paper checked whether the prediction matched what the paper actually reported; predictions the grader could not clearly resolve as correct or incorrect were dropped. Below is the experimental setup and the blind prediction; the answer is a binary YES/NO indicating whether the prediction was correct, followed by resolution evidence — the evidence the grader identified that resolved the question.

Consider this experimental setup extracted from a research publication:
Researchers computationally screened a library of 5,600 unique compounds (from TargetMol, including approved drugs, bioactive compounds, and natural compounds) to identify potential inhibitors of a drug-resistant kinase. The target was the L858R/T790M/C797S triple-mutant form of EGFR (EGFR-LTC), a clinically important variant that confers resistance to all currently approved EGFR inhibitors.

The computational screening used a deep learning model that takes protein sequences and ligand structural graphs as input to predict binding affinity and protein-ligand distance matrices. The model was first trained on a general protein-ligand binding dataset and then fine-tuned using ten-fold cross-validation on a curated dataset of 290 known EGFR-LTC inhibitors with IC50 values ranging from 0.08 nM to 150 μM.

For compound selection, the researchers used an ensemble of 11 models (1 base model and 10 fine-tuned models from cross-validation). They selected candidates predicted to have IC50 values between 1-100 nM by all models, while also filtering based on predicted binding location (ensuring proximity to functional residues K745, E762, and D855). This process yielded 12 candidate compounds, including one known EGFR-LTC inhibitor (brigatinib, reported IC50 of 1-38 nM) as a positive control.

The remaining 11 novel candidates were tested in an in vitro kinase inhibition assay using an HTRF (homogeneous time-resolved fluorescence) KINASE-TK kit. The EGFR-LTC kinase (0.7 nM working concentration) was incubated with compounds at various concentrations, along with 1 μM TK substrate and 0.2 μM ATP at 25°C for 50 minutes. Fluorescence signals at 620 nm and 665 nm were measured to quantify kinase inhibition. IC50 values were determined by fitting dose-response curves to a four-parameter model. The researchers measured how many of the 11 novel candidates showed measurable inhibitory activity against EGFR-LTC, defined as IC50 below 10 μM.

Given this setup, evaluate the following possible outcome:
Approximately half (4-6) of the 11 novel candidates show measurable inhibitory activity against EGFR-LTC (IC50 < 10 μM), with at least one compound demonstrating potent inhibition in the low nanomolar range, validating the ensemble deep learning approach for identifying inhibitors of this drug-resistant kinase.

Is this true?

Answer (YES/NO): YES